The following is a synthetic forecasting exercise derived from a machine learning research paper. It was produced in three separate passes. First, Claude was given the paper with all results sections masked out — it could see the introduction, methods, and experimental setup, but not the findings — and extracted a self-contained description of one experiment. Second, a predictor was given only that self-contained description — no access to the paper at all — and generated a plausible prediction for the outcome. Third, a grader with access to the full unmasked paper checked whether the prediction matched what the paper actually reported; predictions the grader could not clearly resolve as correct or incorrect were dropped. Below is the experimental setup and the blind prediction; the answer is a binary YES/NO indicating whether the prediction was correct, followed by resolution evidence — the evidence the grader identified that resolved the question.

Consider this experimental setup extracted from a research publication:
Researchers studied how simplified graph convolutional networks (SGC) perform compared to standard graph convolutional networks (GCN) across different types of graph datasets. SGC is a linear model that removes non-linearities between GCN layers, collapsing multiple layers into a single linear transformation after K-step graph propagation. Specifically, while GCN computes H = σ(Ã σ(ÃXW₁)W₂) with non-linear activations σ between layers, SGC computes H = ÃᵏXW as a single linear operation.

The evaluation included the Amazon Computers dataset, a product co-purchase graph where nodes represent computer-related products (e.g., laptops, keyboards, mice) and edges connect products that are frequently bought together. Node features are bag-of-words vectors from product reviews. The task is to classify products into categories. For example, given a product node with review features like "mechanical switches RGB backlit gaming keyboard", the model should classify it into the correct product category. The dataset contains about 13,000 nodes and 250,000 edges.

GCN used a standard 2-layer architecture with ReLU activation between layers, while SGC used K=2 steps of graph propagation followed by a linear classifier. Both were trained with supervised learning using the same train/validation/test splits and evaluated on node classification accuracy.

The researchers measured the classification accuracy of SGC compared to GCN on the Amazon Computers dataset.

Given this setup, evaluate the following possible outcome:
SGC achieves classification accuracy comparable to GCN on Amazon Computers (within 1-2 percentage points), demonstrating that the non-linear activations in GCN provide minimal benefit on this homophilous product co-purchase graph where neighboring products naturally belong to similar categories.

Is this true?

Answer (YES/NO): NO